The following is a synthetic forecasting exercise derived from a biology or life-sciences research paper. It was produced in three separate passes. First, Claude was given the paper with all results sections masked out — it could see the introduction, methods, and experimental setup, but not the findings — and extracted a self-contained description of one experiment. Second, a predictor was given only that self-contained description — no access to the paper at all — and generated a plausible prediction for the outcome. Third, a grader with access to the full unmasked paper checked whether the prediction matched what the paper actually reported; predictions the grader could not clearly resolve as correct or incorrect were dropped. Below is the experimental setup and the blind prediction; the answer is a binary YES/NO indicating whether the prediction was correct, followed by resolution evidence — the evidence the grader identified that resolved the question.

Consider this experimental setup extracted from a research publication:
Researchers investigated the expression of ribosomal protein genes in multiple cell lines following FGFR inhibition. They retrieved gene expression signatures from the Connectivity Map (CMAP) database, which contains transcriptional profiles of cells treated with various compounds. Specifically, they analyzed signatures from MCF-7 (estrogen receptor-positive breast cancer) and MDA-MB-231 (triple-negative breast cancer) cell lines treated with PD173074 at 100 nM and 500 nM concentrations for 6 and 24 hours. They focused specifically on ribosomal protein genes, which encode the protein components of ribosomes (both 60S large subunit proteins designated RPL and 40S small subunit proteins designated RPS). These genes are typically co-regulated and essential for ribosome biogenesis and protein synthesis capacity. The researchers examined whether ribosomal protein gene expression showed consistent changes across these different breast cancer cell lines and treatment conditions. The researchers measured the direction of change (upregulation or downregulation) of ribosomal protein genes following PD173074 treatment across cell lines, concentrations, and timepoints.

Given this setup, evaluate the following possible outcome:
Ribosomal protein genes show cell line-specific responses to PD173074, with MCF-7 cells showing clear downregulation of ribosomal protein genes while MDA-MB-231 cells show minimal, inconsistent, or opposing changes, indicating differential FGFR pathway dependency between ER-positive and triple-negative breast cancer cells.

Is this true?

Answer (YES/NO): NO